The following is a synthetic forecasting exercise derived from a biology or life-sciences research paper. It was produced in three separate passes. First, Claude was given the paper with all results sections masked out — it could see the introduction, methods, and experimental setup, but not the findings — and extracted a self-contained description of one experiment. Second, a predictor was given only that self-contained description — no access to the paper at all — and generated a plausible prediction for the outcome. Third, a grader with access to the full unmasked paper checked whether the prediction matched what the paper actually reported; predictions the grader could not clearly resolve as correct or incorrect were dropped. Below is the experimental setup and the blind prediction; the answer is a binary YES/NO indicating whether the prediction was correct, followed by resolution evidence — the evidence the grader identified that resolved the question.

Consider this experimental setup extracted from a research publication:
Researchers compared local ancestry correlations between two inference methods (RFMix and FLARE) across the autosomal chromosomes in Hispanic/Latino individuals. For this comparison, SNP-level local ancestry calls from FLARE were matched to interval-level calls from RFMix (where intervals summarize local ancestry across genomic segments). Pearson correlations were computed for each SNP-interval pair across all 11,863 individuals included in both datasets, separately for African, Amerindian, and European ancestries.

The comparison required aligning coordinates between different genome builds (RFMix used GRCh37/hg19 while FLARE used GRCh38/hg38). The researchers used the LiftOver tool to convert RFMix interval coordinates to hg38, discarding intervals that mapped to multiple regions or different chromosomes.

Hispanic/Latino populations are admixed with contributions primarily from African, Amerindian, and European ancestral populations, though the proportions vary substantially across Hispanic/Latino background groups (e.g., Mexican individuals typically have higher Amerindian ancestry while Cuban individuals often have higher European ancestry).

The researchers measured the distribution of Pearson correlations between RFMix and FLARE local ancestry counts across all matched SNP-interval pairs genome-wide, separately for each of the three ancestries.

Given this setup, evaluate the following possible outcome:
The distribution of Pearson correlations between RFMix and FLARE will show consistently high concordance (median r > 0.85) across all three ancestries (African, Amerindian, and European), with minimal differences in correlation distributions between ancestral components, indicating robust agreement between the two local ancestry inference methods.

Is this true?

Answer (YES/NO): NO